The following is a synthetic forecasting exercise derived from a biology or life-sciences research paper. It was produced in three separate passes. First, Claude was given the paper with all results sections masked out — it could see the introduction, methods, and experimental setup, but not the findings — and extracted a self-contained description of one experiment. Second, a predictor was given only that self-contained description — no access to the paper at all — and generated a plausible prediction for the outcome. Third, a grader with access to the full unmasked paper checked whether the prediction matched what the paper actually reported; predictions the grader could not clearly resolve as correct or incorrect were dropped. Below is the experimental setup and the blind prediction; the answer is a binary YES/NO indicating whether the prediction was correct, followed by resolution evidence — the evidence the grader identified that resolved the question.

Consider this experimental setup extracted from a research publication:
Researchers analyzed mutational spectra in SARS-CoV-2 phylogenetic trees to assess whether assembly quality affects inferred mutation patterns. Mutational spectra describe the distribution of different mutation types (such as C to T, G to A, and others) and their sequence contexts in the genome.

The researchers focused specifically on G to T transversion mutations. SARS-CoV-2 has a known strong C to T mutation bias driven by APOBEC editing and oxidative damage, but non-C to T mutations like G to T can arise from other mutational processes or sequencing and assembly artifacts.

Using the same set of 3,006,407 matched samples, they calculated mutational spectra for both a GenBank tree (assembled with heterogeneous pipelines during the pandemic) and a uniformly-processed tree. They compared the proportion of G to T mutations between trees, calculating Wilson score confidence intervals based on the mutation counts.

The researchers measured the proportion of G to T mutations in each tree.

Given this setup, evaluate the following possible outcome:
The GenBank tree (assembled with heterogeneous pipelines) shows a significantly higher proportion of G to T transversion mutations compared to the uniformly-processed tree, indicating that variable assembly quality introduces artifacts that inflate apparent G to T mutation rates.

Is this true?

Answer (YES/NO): NO